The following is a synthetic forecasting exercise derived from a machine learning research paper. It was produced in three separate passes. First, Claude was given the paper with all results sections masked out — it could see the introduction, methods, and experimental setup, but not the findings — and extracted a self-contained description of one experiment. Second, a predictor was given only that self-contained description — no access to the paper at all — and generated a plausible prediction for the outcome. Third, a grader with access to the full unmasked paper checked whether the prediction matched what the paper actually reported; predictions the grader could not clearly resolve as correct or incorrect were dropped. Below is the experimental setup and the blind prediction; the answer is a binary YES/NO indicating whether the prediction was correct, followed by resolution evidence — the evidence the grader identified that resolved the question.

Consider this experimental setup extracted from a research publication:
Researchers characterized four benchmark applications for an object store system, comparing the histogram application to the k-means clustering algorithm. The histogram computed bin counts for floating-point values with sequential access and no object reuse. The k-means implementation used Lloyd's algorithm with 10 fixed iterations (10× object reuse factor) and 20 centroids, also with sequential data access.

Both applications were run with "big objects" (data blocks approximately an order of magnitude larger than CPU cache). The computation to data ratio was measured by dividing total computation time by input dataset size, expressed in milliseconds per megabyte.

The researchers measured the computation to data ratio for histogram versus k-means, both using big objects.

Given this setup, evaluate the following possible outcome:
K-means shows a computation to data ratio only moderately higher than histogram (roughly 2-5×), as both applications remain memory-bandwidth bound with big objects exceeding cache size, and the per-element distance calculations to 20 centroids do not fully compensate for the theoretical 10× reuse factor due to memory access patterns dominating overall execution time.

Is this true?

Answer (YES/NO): NO